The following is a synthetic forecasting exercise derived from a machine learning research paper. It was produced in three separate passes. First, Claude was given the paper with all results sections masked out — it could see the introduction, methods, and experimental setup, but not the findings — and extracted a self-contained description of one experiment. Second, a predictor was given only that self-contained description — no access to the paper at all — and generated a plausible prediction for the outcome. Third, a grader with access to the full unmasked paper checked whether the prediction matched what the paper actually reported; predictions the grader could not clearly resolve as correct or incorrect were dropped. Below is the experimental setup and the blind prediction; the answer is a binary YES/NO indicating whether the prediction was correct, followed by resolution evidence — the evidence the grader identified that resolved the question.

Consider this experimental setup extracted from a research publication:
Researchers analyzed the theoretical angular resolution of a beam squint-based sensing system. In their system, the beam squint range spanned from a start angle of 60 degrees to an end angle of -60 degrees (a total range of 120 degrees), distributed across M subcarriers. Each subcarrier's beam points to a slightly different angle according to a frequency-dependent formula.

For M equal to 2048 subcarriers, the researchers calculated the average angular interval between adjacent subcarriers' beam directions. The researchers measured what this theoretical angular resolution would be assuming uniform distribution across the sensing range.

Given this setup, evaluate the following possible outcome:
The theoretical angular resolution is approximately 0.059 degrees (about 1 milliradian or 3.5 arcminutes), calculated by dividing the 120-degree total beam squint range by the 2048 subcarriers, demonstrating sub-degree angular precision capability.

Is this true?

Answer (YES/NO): YES